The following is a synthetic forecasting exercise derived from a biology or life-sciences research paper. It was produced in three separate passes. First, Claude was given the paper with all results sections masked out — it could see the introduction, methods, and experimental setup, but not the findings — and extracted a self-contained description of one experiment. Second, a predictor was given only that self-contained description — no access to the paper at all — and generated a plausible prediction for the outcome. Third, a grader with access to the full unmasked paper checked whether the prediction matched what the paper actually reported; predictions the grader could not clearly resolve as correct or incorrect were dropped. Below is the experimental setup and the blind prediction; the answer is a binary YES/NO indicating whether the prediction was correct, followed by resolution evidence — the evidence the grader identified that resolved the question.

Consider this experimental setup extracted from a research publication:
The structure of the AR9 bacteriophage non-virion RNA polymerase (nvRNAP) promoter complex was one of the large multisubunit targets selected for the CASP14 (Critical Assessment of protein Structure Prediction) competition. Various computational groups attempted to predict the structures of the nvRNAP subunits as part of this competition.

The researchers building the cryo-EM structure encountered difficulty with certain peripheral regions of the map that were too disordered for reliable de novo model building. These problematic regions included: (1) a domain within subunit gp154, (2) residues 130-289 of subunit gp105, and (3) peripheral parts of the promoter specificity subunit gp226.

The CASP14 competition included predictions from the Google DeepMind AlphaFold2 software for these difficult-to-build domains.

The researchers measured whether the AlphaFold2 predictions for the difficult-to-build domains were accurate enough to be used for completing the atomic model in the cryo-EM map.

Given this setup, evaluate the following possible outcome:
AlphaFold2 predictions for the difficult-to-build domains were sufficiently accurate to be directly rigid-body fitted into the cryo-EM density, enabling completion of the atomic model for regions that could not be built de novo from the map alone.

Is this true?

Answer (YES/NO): NO